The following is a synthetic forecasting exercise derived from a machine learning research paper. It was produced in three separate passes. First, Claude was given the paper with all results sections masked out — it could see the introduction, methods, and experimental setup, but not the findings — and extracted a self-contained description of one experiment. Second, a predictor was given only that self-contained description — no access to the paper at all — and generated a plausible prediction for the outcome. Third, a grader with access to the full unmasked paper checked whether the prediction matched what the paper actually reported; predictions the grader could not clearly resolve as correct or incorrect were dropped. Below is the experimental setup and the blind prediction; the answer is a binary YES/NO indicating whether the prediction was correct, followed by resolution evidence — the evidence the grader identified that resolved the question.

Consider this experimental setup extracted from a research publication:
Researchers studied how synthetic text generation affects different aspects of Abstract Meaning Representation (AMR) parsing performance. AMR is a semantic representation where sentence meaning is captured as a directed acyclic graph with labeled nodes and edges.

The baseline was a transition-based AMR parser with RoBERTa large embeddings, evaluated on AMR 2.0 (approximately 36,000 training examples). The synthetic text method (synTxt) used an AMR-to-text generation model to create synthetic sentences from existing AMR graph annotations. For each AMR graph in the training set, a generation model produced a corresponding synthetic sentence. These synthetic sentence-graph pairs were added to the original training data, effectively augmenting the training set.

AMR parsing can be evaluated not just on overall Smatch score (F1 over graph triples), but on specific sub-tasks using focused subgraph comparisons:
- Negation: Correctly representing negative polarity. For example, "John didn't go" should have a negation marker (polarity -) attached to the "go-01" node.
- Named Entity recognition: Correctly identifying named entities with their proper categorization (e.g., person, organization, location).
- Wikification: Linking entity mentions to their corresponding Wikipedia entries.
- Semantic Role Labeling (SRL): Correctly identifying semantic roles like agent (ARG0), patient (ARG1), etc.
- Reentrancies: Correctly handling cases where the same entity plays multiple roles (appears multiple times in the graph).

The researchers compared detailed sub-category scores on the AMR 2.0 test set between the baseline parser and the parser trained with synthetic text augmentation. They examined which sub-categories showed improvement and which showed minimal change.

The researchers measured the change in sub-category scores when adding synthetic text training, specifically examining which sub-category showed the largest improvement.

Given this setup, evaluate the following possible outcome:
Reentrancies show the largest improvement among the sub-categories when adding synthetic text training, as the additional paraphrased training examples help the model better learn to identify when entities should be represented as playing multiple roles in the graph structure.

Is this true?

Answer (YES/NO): NO